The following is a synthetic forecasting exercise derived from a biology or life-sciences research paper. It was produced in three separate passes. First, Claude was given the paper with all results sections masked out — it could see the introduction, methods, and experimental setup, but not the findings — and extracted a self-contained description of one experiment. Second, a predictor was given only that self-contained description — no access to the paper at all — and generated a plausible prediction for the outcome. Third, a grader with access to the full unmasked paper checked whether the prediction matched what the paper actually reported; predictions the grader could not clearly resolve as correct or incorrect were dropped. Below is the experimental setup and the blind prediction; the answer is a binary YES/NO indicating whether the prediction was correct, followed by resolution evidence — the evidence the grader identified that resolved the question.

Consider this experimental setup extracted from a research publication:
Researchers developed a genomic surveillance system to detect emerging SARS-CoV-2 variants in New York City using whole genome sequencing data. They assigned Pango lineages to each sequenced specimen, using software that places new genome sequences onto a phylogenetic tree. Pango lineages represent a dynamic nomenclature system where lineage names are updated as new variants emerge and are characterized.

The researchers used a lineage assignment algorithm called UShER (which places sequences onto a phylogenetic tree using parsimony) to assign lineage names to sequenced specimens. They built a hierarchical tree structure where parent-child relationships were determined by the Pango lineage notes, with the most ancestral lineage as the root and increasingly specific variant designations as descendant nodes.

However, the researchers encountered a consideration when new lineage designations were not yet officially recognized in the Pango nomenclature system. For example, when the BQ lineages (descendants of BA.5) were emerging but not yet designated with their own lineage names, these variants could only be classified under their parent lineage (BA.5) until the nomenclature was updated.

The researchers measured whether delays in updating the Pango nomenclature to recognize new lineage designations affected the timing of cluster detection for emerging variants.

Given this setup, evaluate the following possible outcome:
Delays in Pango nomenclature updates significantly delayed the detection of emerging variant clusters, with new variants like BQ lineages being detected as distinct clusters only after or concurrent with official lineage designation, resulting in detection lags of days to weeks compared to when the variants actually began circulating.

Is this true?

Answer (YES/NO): YES